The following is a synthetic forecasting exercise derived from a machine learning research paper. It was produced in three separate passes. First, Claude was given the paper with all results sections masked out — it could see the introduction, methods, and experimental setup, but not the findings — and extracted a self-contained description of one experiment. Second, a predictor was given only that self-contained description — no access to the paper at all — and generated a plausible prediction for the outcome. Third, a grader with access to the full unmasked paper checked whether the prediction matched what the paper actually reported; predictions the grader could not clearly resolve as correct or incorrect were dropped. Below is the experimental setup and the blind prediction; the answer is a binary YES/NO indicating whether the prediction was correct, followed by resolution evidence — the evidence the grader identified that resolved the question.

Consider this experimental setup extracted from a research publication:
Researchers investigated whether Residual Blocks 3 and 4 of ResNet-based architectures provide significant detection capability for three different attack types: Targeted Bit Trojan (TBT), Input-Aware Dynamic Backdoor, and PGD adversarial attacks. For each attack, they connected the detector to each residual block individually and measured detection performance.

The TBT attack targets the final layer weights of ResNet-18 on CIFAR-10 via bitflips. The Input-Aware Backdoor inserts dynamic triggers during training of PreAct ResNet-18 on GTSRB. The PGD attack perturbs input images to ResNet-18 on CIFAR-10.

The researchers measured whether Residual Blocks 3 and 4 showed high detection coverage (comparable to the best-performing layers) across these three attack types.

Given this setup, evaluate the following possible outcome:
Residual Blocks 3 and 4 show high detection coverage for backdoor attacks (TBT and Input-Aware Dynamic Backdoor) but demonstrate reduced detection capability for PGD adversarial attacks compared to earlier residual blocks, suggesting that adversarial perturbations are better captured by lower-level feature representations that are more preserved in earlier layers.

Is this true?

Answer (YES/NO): NO